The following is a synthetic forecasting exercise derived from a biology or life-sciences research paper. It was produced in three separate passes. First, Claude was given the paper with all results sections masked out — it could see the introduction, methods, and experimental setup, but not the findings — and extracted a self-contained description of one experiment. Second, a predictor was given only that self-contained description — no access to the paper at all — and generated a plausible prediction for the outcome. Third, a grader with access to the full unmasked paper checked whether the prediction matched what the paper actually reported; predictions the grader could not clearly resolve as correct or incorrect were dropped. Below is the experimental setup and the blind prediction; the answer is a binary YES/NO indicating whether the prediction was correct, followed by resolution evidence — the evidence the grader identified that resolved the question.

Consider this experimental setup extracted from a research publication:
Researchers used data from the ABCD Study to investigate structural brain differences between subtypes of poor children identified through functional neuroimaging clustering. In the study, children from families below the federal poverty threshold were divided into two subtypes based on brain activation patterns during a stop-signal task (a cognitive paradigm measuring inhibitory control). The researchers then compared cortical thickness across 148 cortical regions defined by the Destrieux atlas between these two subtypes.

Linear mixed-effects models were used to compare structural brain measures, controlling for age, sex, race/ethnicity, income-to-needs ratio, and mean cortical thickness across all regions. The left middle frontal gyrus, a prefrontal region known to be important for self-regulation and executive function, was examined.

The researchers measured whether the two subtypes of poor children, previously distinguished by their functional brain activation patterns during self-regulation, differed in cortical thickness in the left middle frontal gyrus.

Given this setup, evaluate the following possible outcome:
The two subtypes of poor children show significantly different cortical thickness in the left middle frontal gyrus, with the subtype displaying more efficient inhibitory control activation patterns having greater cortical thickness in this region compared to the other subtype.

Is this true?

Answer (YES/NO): NO